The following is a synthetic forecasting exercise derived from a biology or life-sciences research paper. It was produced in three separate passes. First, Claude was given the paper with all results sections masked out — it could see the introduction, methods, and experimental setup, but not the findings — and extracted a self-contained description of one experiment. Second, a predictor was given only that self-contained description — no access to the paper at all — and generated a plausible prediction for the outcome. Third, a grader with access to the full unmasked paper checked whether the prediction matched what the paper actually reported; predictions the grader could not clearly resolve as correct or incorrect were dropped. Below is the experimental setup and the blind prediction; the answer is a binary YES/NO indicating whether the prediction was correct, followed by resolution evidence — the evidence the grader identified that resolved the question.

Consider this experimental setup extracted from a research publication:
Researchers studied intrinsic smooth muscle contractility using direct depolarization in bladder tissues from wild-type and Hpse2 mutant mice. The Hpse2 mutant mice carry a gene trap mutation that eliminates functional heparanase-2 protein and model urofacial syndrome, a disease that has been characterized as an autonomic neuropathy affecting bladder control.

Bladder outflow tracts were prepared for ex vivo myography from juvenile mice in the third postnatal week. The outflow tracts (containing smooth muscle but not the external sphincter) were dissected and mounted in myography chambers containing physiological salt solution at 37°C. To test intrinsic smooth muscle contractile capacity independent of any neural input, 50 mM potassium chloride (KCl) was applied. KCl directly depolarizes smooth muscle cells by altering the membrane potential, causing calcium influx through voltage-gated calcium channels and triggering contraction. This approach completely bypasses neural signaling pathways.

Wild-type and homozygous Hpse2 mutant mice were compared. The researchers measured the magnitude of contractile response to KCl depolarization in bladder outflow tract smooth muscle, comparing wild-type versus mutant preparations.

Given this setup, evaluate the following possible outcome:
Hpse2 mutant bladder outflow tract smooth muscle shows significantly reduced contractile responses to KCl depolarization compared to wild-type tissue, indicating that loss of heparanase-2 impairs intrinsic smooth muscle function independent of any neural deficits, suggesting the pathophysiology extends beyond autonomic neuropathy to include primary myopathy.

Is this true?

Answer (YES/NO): NO